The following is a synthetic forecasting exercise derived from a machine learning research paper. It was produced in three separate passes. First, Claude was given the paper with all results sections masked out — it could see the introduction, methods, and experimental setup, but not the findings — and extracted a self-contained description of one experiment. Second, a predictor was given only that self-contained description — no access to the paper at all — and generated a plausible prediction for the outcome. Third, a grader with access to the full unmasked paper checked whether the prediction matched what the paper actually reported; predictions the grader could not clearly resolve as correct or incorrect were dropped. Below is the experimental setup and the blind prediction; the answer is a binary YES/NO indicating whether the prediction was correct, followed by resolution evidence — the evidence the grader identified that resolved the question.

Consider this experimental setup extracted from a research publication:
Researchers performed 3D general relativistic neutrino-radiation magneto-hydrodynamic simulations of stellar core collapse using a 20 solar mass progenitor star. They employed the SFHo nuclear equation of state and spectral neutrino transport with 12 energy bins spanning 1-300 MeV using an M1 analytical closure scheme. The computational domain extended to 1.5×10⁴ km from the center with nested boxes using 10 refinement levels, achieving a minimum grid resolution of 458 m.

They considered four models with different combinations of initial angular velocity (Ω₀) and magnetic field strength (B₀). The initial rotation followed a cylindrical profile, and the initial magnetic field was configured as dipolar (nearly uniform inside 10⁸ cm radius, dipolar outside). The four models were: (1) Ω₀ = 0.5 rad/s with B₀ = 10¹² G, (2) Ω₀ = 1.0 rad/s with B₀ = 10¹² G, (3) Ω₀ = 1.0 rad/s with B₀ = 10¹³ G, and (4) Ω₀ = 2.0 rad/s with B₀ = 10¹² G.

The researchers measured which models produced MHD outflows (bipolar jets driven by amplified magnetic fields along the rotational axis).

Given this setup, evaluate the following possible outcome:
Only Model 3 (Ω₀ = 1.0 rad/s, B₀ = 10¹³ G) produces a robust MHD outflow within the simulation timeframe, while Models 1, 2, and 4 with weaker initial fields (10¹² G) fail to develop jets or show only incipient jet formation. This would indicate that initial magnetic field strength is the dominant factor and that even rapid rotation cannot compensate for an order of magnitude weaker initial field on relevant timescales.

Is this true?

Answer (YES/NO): NO